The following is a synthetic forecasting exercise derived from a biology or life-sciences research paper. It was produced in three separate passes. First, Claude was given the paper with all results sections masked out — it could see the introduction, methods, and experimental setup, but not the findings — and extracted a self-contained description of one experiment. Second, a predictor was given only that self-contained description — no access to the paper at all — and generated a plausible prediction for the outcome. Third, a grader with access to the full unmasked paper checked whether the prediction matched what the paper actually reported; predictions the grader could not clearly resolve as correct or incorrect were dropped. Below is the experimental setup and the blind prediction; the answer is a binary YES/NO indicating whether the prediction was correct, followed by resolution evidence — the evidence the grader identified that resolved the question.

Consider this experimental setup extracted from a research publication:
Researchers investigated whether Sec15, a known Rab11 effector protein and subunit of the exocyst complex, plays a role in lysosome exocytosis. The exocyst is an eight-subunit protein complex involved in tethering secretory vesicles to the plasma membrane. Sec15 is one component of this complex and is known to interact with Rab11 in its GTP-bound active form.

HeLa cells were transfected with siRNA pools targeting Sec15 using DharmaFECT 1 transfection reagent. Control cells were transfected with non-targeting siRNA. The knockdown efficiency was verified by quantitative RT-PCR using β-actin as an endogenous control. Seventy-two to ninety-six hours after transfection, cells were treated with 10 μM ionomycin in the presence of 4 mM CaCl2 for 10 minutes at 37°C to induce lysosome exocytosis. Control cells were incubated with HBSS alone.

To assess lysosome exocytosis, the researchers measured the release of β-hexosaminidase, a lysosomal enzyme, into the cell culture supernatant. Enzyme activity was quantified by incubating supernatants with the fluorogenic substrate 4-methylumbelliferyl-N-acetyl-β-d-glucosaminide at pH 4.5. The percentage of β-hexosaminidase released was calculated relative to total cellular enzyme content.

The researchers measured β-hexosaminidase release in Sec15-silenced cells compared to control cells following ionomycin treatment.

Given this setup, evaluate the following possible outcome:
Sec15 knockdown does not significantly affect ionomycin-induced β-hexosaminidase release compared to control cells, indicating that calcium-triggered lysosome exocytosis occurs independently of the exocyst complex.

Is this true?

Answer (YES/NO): NO